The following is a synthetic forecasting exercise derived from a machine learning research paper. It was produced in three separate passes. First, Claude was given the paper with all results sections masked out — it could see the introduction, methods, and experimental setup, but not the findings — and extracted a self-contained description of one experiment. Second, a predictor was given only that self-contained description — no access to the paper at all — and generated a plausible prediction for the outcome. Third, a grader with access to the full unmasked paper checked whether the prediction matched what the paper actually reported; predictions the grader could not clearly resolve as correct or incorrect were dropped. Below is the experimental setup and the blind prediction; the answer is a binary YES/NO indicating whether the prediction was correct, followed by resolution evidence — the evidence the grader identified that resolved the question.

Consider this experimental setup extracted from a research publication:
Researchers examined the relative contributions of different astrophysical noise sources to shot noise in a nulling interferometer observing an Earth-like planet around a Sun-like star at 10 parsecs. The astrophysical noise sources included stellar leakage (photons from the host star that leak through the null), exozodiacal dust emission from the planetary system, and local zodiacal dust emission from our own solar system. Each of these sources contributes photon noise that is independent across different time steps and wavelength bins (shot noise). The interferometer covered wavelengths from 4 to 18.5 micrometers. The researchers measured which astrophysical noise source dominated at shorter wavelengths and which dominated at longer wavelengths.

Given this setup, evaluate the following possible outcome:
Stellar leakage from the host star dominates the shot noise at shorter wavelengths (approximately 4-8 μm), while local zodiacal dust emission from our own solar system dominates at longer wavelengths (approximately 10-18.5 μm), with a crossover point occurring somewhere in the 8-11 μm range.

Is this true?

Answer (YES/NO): YES